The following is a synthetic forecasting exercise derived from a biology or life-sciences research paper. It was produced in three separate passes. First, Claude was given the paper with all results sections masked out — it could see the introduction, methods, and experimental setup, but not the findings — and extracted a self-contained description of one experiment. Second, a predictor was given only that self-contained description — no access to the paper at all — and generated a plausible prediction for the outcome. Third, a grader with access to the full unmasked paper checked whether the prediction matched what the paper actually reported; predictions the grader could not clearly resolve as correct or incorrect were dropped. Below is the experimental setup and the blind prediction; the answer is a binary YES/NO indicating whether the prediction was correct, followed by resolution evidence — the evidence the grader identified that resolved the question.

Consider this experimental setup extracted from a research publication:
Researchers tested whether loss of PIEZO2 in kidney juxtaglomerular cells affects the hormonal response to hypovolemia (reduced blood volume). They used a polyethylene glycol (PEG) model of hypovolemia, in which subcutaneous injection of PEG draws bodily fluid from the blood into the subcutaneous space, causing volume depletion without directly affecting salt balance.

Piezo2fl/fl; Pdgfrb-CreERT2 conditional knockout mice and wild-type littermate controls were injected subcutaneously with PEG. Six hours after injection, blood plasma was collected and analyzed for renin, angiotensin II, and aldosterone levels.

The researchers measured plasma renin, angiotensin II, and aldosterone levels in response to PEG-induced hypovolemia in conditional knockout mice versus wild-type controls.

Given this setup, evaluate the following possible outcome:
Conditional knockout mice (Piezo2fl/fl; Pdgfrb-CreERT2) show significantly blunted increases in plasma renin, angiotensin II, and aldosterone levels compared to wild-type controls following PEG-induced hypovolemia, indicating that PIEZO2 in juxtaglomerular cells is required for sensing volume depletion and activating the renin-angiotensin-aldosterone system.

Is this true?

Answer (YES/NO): NO